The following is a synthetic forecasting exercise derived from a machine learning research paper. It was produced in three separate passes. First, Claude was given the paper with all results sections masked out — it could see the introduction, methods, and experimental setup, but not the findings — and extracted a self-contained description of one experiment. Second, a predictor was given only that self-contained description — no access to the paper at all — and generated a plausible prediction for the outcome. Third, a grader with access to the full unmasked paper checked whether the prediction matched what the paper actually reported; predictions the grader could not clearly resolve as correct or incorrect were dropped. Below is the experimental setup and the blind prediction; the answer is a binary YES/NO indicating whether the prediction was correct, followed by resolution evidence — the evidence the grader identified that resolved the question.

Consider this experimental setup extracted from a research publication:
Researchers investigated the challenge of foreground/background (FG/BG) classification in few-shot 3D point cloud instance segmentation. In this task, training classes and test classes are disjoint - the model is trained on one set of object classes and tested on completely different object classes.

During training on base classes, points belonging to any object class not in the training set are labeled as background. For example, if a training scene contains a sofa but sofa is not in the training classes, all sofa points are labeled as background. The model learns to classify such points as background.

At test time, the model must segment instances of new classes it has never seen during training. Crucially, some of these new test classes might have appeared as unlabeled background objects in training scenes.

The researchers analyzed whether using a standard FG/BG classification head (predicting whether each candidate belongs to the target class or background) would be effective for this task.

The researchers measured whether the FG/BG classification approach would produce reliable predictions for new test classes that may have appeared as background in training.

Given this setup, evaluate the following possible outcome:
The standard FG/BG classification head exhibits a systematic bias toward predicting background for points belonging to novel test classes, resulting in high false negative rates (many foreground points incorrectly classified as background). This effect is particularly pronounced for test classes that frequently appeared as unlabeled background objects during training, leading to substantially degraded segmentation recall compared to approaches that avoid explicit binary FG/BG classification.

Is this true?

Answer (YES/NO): YES